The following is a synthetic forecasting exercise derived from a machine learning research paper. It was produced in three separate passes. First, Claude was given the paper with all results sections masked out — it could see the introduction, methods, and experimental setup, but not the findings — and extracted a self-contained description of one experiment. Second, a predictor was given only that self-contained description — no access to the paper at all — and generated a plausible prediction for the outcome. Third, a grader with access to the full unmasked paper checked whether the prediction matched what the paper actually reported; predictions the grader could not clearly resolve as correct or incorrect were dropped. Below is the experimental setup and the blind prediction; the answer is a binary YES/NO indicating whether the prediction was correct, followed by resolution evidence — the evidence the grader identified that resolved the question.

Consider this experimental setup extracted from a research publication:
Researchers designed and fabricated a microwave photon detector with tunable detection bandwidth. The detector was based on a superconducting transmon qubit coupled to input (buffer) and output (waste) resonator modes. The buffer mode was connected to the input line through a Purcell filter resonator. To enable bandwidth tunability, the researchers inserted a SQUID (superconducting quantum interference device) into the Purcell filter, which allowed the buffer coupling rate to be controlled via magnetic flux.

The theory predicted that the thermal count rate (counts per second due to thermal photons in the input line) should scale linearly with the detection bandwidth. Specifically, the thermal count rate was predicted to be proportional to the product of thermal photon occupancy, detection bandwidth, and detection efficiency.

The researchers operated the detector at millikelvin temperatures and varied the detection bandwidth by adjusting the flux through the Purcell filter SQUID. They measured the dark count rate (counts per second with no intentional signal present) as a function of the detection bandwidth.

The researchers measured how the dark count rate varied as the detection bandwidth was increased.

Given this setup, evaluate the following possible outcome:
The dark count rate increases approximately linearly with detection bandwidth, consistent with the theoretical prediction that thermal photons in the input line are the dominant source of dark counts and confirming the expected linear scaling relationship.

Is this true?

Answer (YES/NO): NO